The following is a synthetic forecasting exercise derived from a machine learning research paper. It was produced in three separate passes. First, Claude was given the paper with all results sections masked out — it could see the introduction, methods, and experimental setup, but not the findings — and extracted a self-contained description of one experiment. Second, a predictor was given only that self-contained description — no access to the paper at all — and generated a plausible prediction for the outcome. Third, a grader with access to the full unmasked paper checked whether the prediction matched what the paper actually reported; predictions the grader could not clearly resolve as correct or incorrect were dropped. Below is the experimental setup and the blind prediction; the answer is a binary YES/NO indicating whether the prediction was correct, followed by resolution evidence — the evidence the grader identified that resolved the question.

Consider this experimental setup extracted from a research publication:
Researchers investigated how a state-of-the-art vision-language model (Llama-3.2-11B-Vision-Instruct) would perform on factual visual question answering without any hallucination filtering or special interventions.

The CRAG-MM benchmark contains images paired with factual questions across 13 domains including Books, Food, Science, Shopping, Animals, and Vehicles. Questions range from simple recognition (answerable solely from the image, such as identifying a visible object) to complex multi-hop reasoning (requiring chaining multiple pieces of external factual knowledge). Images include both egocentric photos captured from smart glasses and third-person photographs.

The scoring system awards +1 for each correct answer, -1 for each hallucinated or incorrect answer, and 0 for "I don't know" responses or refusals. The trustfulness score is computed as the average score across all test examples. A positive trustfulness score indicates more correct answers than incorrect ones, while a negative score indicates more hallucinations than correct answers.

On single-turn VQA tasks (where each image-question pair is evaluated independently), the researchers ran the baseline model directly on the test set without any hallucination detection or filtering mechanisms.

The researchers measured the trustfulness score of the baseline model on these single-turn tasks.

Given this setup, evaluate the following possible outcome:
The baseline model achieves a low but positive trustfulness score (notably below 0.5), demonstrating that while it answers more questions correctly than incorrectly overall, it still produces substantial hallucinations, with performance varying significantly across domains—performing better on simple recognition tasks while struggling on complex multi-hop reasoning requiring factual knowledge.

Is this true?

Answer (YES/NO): NO